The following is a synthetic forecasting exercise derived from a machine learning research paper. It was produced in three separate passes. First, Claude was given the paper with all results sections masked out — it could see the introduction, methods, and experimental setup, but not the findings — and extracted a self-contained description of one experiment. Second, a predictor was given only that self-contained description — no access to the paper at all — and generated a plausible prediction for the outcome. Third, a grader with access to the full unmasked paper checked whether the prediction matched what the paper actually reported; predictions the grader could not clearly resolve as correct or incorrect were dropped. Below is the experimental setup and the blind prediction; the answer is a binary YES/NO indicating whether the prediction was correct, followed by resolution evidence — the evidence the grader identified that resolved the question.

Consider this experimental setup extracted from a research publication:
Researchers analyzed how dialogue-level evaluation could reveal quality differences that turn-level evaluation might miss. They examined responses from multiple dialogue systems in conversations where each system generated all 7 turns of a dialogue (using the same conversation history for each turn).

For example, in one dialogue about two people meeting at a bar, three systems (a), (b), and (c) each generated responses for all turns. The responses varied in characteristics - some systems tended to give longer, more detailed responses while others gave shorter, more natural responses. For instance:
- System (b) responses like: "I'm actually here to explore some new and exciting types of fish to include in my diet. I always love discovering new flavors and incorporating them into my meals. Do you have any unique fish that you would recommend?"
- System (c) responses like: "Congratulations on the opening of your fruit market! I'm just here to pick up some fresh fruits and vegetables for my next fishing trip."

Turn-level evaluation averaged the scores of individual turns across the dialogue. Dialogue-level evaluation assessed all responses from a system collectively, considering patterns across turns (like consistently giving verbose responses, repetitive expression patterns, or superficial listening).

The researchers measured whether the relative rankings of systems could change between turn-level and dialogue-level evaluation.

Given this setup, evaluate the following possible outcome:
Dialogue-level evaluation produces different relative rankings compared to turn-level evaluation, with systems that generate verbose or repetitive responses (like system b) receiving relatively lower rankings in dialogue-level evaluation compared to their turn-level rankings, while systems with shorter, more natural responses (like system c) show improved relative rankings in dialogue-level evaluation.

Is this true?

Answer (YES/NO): YES